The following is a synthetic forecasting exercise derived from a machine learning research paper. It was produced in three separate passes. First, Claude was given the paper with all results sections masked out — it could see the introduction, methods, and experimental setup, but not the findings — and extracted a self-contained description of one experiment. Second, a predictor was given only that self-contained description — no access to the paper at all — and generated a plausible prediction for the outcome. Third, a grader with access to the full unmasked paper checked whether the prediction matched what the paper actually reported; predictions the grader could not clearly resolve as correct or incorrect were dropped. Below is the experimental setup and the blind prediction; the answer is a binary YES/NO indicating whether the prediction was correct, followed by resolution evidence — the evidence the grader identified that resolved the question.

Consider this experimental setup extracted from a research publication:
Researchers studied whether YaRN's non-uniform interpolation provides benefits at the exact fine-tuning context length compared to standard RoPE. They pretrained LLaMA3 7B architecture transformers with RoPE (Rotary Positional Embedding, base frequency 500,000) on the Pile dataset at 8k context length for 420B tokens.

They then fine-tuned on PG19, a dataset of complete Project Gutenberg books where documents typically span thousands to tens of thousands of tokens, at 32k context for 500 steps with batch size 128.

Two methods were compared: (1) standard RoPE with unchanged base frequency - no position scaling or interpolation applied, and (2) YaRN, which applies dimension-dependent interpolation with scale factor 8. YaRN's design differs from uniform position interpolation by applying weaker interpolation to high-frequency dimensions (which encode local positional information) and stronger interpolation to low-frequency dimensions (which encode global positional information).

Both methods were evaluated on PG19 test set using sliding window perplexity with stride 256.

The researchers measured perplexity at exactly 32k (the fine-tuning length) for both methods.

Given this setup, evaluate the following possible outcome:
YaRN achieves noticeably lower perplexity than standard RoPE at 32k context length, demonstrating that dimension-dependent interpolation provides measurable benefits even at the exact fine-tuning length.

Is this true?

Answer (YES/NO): YES